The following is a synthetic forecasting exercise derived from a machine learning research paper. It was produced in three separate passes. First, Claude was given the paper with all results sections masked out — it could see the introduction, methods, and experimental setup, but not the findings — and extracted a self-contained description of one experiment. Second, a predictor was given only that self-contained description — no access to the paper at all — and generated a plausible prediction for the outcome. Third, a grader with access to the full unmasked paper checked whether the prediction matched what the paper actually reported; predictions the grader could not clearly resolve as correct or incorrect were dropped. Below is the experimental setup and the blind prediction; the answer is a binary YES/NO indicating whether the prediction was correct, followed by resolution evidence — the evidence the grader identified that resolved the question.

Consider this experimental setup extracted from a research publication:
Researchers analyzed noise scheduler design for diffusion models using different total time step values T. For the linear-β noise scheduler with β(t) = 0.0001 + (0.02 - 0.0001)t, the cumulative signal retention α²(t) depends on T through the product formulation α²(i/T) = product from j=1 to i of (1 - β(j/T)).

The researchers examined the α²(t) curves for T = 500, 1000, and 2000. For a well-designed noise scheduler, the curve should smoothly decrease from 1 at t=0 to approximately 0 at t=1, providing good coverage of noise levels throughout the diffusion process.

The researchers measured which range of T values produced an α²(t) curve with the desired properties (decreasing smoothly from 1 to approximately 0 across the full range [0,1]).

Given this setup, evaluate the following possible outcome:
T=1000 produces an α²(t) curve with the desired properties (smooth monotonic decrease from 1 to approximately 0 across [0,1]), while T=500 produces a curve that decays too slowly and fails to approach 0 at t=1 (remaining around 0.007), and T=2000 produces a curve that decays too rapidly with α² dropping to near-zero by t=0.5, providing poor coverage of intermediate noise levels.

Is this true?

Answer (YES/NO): NO